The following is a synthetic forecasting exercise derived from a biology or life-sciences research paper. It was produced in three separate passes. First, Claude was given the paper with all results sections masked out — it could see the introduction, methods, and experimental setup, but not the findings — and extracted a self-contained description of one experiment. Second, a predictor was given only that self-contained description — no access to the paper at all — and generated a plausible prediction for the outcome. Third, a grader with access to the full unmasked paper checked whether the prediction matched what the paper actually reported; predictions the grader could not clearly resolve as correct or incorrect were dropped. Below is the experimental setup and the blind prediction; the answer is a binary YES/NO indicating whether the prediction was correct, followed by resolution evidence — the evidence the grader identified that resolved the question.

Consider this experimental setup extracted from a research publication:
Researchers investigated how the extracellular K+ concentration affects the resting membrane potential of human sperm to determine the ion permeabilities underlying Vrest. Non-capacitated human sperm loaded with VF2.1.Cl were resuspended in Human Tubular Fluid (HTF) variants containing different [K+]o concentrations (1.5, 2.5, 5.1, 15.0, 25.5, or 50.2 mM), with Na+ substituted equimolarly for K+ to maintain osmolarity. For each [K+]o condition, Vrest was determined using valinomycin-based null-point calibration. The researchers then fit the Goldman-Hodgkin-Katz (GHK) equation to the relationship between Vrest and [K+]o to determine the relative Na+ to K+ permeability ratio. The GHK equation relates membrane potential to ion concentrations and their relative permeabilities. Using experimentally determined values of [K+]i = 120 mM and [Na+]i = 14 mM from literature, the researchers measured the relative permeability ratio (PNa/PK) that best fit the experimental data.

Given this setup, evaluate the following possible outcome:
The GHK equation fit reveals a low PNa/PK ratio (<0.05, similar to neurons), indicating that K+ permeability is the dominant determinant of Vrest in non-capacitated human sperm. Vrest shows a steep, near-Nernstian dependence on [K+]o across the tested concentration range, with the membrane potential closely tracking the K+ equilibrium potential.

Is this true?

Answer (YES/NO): YES